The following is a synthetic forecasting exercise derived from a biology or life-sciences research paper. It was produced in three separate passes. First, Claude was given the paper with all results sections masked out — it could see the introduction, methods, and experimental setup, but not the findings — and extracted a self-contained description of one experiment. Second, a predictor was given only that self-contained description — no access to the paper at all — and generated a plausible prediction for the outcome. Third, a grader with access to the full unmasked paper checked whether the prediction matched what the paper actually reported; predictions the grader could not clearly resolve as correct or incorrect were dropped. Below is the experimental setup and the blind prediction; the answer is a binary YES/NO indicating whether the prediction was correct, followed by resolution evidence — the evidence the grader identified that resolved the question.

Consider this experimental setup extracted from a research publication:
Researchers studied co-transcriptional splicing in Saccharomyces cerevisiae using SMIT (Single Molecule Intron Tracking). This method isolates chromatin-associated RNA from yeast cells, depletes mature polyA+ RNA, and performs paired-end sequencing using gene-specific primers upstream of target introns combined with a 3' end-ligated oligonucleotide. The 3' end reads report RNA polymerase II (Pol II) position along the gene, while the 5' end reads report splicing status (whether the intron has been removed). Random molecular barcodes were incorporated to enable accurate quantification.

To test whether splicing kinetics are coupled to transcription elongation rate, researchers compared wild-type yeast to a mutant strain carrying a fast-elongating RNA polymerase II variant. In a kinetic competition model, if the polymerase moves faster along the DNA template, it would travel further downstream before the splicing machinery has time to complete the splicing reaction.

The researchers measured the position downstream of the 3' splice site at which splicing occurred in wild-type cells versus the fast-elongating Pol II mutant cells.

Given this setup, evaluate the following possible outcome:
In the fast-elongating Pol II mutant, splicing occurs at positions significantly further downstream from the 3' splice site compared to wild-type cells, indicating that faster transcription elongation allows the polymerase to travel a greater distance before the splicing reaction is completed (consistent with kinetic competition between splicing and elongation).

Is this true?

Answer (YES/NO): YES